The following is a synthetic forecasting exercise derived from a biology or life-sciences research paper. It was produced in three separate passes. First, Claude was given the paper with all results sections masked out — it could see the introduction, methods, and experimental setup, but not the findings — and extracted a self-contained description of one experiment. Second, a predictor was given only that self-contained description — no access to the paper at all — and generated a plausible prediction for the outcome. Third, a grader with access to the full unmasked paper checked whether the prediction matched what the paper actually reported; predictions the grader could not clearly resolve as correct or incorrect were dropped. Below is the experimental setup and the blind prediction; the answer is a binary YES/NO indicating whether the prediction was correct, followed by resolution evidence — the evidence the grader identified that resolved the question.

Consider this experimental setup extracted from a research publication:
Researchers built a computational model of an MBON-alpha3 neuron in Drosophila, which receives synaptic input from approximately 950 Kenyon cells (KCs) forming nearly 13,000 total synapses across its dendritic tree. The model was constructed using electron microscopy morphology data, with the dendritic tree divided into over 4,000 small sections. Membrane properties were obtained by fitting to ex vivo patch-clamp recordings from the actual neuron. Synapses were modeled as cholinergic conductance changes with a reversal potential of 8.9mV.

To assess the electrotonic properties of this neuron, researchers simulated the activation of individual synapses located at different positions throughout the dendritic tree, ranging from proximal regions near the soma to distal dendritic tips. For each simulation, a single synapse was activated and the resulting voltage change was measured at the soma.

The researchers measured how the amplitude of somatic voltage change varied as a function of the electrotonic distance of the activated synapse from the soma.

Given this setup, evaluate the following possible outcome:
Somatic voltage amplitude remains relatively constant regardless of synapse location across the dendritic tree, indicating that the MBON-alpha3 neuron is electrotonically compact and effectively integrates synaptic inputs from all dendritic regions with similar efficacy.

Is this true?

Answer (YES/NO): YES